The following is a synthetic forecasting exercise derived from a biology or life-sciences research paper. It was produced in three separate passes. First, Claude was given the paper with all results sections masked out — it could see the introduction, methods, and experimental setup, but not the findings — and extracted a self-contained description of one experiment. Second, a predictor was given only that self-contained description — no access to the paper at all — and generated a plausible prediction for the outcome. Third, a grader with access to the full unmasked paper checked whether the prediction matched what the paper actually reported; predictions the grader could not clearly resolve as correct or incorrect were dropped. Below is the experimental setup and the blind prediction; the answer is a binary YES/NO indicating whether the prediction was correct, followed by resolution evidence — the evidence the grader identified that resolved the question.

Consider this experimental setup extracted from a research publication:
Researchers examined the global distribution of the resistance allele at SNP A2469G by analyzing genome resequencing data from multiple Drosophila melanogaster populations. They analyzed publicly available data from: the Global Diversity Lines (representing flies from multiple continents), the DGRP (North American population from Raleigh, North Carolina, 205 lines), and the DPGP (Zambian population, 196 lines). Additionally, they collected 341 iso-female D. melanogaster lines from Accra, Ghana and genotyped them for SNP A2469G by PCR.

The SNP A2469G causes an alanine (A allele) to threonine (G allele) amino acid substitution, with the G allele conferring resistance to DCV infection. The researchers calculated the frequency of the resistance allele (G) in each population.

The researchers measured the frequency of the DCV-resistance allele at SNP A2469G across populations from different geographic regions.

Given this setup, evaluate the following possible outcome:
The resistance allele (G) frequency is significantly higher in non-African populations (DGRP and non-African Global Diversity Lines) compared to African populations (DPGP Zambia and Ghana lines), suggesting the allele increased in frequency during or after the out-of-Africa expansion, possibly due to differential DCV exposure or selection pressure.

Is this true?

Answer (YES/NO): NO